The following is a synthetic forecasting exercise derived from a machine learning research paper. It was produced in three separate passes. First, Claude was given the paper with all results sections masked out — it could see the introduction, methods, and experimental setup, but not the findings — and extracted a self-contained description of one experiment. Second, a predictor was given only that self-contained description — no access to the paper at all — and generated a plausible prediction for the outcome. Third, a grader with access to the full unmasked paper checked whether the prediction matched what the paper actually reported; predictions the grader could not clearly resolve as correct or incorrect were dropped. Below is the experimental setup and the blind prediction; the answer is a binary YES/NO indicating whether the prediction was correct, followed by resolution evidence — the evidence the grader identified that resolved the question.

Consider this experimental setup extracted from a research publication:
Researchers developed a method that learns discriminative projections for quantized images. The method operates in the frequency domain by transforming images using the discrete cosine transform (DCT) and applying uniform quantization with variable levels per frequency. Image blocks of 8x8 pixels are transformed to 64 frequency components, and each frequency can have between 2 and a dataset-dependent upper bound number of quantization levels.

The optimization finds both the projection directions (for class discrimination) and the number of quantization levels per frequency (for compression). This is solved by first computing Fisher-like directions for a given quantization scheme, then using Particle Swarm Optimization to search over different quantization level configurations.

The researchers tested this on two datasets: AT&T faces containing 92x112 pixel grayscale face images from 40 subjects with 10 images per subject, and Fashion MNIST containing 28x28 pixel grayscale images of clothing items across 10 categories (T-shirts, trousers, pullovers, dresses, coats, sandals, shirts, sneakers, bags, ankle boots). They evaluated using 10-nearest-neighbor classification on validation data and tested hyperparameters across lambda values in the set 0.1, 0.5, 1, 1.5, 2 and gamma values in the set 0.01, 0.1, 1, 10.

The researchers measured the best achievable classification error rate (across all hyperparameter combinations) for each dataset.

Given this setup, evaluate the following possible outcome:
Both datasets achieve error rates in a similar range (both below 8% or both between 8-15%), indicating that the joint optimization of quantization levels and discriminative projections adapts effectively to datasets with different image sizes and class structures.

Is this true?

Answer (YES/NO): NO